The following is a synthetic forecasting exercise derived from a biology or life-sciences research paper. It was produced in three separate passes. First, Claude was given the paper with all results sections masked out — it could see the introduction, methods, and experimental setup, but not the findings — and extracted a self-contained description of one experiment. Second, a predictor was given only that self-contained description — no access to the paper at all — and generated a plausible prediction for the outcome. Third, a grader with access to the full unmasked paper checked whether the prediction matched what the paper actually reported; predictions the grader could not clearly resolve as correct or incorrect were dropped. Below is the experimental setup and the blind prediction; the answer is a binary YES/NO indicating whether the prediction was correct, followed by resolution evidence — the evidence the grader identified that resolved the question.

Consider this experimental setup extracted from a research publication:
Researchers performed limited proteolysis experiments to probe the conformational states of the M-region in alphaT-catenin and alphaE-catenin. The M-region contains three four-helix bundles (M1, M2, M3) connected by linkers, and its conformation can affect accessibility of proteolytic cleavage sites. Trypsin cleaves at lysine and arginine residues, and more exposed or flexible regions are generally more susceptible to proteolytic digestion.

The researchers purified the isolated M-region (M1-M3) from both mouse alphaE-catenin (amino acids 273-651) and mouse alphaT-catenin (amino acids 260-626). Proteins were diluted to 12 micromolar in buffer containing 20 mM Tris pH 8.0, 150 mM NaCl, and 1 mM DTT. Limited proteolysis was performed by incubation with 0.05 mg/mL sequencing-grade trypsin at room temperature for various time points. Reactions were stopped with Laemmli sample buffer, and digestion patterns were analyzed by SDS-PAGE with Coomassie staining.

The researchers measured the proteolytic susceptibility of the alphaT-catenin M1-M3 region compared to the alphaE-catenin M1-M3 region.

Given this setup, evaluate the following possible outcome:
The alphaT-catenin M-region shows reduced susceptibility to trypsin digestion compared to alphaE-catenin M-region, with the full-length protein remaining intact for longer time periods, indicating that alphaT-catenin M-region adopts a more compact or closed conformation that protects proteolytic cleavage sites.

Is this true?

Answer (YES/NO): NO